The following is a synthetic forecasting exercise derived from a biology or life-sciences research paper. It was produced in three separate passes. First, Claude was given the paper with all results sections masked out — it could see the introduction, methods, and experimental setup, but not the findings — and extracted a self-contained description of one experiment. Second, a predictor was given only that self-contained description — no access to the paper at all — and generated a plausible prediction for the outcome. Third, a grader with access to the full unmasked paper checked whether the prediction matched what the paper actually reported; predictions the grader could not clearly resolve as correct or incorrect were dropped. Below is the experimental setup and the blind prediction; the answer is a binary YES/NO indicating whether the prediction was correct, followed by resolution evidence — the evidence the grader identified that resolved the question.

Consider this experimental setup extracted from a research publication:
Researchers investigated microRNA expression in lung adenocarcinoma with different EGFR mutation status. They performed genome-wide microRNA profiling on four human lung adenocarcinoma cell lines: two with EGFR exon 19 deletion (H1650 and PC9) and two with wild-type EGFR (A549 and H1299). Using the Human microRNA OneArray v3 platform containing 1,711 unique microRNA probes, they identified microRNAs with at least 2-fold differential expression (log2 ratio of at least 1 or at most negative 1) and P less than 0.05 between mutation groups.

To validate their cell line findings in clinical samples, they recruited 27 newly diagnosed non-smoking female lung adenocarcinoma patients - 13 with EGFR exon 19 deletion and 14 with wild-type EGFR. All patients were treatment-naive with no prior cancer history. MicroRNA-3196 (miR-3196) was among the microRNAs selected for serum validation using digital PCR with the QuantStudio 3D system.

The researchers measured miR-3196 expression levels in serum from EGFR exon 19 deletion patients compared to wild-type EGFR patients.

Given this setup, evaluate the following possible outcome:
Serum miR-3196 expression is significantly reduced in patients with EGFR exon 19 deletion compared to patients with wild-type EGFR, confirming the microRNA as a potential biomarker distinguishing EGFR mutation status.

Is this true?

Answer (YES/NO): YES